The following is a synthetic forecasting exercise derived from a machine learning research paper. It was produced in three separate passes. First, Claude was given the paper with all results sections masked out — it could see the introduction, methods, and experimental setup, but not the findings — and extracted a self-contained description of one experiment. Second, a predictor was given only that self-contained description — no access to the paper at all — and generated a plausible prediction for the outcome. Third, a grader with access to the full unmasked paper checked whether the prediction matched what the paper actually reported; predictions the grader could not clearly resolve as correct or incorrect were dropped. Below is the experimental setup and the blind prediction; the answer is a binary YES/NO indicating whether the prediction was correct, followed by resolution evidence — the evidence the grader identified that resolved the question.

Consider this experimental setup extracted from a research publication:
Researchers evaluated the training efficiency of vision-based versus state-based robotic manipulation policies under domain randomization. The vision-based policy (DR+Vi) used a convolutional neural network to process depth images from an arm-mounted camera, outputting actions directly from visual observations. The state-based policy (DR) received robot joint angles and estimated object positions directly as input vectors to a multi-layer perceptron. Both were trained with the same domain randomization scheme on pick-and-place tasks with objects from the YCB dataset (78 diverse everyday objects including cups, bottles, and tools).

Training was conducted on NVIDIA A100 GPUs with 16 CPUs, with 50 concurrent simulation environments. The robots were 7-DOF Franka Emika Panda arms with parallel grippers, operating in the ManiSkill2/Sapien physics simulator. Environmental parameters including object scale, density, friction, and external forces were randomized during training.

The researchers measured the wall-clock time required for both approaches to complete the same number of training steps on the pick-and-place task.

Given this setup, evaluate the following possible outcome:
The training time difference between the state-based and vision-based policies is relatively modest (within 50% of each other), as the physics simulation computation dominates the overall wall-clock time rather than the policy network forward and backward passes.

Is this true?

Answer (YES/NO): NO